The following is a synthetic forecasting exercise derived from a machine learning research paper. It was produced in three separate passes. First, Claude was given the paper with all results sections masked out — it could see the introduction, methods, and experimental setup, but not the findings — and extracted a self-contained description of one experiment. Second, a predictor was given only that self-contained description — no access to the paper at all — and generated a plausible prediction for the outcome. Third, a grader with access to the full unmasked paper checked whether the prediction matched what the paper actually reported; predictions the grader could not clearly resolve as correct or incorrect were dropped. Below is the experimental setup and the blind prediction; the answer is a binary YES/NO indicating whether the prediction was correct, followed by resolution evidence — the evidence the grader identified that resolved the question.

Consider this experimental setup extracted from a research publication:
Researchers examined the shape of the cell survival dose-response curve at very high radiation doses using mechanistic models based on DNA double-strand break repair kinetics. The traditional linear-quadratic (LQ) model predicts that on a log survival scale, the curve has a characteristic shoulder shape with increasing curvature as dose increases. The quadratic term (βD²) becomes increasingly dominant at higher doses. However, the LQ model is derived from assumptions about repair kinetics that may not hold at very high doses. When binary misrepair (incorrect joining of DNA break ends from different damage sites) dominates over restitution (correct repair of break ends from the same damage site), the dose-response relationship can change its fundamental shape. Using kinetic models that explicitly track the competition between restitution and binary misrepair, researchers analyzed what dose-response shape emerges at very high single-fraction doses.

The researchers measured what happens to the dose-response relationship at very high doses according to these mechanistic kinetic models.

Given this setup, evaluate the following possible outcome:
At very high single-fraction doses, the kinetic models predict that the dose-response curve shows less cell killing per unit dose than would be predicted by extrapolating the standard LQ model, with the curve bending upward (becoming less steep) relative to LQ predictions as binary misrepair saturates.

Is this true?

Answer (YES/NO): NO